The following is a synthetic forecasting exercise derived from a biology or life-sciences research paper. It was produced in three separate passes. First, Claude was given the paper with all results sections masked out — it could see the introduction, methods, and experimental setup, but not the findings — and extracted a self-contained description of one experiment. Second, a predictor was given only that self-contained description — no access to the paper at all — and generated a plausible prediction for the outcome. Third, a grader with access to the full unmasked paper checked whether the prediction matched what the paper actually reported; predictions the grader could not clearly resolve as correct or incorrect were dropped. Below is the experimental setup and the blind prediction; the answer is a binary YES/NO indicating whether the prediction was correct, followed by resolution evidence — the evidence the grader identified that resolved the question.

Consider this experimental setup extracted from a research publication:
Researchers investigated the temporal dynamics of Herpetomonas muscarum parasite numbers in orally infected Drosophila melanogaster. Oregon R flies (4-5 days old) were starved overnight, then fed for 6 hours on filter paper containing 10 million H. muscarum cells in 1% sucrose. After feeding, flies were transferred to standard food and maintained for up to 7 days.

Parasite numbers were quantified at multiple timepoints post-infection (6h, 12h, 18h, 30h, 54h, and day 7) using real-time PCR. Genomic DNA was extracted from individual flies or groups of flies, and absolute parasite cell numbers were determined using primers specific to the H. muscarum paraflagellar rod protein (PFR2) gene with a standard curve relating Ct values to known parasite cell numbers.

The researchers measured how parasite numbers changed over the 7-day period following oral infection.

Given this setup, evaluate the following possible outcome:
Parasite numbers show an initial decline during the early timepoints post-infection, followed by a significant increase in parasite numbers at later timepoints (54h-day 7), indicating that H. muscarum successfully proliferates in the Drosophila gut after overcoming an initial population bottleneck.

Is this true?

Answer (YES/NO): NO